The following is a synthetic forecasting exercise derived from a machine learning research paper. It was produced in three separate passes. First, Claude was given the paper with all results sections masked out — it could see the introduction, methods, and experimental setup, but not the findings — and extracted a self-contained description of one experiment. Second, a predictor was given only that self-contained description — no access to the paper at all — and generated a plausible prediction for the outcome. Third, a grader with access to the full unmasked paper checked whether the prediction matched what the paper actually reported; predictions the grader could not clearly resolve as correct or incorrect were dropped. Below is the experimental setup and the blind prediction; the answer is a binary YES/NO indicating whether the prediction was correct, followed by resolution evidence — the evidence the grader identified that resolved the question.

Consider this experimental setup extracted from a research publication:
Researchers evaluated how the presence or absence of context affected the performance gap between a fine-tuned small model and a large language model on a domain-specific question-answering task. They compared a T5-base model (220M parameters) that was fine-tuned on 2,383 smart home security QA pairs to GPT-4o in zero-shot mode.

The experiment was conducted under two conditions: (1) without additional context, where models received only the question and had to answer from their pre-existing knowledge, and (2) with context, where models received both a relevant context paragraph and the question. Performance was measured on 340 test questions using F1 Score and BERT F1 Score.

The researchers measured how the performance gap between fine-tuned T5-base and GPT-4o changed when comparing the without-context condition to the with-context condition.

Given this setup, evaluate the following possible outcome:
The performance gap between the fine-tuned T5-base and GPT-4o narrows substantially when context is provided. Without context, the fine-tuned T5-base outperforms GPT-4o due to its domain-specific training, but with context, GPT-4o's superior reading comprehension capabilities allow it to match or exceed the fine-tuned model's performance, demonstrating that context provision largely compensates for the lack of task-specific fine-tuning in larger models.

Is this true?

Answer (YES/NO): NO